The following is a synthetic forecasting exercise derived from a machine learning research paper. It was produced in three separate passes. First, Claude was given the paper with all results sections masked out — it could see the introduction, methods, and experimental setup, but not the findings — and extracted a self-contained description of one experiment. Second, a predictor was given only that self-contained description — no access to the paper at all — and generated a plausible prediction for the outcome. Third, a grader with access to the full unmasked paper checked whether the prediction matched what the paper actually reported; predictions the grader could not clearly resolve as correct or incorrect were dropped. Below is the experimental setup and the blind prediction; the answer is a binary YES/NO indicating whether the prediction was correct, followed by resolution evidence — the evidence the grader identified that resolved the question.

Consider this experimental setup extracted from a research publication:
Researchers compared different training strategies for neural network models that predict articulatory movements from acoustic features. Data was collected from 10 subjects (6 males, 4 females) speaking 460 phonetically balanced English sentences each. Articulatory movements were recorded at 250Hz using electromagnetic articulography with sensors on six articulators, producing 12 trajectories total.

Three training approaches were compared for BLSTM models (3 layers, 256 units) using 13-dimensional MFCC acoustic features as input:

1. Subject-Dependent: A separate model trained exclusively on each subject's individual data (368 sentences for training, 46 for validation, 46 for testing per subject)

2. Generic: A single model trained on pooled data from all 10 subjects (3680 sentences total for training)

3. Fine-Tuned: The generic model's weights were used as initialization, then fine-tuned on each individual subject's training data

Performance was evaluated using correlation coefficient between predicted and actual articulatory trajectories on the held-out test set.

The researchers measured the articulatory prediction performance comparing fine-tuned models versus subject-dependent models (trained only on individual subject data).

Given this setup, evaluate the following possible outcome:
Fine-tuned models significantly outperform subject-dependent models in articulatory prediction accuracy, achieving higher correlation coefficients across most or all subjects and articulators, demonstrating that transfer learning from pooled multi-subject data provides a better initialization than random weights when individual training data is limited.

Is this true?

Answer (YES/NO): NO